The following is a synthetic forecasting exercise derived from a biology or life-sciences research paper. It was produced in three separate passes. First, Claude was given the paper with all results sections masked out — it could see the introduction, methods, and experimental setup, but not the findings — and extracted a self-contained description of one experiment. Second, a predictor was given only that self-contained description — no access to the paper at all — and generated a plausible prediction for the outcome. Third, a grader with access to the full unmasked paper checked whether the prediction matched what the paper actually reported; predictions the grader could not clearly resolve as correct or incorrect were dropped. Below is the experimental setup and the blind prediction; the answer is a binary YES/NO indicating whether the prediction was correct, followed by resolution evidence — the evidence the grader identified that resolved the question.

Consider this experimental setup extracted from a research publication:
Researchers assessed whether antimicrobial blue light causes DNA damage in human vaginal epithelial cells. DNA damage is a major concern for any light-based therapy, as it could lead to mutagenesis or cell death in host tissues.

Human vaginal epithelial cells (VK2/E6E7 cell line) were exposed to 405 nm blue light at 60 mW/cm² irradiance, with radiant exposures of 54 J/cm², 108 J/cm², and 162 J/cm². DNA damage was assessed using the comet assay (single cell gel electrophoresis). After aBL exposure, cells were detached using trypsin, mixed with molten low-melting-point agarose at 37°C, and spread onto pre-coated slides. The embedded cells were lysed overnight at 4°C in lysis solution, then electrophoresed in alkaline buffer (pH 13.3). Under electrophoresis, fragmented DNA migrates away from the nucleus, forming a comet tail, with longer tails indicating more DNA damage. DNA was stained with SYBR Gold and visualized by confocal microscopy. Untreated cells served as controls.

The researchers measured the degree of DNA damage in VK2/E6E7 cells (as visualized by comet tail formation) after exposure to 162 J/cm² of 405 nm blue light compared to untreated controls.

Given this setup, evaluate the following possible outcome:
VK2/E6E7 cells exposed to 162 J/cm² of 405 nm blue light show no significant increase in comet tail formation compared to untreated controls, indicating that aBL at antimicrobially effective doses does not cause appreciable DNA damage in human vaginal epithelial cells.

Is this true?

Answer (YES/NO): YES